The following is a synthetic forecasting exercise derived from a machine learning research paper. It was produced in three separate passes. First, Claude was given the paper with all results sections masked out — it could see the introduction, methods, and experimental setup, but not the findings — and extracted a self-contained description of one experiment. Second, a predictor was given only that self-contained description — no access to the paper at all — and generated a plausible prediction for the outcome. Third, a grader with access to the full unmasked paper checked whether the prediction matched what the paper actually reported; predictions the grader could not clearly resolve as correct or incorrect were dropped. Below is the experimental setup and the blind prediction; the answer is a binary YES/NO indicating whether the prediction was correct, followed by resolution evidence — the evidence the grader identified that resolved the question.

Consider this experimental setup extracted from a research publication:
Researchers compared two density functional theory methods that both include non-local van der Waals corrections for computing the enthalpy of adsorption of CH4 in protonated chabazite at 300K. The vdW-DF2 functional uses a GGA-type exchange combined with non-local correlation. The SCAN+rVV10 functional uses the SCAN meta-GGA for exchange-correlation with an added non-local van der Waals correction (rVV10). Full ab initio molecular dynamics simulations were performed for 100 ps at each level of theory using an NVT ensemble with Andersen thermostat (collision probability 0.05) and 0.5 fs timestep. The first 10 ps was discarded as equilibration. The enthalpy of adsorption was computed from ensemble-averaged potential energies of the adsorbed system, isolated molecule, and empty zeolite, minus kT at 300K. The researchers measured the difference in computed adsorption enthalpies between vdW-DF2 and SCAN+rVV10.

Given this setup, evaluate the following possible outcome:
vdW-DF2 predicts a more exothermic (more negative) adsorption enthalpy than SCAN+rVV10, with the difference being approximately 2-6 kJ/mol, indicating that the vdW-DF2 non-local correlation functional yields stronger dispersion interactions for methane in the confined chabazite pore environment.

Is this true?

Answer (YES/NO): YES